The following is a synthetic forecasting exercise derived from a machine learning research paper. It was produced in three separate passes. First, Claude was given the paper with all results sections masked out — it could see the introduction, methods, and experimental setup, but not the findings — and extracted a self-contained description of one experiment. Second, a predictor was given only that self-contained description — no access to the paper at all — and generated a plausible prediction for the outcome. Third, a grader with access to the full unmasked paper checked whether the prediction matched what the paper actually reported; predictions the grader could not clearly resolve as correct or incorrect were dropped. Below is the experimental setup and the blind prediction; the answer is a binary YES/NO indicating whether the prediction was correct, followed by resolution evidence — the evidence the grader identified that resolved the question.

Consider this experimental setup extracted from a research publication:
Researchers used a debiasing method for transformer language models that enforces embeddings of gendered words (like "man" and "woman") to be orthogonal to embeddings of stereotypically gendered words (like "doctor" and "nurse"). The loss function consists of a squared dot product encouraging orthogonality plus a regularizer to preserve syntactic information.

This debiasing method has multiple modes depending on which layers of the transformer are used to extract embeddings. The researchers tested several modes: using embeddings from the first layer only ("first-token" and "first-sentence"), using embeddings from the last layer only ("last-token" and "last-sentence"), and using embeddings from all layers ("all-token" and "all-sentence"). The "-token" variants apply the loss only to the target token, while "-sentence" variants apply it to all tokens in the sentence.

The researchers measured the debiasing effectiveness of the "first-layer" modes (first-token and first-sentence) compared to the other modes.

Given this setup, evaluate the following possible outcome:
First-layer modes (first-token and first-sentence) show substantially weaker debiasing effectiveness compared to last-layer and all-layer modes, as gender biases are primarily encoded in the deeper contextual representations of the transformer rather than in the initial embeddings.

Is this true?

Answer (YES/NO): YES